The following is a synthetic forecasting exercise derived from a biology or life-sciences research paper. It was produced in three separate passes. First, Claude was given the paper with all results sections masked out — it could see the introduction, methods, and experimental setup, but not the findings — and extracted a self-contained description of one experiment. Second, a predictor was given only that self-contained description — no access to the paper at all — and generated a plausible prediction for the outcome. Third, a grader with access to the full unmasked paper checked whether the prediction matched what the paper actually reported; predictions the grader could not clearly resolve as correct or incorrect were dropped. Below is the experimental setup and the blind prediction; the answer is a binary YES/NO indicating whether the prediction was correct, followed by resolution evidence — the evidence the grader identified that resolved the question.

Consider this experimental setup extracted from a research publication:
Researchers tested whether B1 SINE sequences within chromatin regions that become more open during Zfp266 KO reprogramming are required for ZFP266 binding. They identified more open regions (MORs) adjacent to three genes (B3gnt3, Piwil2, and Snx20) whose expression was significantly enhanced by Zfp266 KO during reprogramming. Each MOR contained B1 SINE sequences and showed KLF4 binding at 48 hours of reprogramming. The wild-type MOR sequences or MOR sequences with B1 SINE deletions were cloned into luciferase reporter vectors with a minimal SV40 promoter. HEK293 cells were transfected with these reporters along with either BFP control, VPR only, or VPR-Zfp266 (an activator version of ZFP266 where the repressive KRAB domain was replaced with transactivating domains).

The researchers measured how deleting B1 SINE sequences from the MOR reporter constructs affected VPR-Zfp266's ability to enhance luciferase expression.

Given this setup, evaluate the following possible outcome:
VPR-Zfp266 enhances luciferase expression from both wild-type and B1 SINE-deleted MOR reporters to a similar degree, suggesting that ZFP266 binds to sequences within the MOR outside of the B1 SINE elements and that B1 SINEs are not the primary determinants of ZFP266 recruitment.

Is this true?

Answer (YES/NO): NO